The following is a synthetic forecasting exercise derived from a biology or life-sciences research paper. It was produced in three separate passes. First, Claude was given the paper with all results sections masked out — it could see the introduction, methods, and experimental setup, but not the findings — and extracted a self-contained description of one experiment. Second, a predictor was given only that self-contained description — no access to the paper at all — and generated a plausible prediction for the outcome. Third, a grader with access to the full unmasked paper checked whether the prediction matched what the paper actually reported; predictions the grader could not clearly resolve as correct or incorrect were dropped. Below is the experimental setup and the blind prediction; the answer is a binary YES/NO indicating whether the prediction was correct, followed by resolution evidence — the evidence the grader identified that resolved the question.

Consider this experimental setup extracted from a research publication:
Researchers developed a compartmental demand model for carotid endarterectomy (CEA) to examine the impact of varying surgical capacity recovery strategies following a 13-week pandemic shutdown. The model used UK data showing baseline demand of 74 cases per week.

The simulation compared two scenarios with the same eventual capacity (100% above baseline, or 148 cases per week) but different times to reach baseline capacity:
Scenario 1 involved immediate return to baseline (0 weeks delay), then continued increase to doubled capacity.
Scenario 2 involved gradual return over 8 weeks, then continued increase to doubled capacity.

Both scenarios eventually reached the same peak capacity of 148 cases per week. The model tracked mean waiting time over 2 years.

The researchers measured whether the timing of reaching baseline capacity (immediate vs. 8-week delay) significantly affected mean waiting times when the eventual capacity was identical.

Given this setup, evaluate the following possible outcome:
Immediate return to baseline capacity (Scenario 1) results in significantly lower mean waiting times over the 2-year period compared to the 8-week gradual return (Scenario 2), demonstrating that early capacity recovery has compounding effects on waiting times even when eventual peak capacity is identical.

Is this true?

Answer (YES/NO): YES